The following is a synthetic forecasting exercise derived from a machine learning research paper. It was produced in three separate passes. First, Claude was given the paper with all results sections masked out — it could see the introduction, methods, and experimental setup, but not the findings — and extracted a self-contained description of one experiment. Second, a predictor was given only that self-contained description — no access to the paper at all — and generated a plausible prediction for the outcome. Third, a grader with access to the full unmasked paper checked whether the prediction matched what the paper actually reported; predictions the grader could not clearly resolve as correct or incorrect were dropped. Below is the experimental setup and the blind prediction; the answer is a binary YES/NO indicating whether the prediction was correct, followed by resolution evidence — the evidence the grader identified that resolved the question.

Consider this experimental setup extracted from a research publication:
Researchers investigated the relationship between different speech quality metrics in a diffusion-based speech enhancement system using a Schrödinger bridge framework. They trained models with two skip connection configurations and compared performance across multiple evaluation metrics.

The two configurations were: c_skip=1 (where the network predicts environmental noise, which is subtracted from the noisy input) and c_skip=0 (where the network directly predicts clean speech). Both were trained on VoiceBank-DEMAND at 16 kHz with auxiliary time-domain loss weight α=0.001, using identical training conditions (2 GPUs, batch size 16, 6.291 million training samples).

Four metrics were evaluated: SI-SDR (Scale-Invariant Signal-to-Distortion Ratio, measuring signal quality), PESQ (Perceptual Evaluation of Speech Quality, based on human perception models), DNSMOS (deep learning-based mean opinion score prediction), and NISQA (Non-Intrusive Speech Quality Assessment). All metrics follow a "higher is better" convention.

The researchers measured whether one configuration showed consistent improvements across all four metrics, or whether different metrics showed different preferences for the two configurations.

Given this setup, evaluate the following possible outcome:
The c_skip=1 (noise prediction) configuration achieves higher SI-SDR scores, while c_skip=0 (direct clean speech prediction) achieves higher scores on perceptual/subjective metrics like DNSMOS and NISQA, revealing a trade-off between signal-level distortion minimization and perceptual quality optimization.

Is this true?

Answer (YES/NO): NO